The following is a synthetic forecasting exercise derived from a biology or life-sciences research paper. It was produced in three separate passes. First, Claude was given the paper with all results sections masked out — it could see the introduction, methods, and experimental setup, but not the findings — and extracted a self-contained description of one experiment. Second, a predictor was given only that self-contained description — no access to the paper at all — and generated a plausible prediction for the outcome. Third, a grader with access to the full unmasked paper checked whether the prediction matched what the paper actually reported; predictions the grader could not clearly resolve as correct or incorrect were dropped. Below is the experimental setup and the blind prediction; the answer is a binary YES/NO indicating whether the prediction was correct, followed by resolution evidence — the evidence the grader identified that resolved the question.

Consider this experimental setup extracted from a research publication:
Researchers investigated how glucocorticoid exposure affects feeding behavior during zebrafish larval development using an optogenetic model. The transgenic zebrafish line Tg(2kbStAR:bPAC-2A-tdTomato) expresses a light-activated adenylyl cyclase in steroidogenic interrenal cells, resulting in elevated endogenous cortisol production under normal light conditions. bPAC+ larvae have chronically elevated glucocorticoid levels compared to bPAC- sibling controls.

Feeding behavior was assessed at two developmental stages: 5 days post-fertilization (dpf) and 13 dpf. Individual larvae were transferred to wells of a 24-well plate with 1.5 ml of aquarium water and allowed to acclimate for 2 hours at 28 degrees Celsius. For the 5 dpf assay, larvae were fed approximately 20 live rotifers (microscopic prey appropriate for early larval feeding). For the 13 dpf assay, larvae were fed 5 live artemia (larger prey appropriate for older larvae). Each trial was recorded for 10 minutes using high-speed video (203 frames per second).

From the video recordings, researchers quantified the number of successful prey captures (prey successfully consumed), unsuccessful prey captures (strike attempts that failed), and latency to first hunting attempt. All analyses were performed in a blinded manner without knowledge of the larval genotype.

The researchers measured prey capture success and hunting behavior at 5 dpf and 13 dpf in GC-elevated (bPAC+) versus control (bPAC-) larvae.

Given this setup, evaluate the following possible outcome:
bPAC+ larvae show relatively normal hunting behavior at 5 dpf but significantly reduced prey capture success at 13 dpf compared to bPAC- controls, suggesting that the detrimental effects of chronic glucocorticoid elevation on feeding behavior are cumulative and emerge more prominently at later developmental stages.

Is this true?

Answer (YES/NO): NO